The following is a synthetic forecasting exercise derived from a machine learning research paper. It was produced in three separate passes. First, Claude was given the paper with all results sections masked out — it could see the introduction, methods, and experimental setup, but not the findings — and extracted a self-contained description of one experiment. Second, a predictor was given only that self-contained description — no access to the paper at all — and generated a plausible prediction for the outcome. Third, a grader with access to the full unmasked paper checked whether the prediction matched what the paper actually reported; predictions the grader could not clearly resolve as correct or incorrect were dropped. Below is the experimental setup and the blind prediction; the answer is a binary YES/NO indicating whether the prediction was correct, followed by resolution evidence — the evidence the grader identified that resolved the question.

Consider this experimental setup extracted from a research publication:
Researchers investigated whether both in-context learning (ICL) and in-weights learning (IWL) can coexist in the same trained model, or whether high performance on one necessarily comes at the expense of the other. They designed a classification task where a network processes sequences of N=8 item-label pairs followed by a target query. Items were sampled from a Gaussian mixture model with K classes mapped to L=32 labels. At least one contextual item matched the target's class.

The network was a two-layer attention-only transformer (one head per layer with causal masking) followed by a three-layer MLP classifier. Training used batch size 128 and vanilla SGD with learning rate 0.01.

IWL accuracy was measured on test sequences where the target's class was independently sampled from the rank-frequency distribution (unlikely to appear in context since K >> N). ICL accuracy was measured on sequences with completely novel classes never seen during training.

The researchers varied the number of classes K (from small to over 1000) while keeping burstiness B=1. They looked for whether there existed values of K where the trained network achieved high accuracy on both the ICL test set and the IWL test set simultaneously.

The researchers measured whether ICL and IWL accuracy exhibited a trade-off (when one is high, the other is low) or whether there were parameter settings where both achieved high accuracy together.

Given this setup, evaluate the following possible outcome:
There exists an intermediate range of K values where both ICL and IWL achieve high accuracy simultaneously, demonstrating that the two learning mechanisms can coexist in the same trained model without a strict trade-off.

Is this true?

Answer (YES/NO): NO